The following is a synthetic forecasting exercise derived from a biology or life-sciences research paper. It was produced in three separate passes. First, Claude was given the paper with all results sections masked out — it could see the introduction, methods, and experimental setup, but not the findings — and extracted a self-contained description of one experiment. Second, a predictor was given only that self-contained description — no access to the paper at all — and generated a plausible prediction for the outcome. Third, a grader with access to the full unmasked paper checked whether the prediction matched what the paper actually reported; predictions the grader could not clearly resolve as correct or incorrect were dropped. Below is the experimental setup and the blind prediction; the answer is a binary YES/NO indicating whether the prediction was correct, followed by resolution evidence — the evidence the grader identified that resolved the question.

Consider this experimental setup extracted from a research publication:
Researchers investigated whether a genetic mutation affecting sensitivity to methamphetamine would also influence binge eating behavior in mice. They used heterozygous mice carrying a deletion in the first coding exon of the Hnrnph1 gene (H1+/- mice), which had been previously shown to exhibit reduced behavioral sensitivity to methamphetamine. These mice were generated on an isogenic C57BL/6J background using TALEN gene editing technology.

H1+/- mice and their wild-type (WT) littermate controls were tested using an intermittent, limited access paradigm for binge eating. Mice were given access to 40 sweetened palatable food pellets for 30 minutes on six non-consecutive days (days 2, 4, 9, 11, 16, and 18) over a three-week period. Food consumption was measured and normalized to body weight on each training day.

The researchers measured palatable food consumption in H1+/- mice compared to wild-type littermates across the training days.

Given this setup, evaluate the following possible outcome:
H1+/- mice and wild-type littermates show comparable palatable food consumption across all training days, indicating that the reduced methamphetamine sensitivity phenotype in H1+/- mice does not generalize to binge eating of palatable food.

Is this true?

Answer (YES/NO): NO